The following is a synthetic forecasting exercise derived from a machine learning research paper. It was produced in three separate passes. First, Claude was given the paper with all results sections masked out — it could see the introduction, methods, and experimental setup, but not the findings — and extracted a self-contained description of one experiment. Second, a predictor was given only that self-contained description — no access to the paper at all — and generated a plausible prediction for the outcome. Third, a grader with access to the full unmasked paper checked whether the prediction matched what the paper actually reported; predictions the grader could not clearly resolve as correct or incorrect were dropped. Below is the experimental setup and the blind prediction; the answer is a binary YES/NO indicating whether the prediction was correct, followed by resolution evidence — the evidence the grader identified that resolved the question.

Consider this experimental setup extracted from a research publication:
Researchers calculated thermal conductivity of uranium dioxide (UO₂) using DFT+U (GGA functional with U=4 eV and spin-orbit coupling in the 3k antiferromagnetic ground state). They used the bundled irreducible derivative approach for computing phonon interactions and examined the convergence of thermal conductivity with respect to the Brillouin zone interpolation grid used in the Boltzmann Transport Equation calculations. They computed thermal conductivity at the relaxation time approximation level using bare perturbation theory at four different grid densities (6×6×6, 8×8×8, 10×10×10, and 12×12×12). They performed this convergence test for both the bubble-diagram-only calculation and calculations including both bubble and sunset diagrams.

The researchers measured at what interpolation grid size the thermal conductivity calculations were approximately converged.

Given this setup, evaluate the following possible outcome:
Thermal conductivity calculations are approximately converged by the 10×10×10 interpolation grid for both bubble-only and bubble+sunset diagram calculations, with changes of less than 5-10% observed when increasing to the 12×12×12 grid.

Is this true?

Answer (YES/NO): NO